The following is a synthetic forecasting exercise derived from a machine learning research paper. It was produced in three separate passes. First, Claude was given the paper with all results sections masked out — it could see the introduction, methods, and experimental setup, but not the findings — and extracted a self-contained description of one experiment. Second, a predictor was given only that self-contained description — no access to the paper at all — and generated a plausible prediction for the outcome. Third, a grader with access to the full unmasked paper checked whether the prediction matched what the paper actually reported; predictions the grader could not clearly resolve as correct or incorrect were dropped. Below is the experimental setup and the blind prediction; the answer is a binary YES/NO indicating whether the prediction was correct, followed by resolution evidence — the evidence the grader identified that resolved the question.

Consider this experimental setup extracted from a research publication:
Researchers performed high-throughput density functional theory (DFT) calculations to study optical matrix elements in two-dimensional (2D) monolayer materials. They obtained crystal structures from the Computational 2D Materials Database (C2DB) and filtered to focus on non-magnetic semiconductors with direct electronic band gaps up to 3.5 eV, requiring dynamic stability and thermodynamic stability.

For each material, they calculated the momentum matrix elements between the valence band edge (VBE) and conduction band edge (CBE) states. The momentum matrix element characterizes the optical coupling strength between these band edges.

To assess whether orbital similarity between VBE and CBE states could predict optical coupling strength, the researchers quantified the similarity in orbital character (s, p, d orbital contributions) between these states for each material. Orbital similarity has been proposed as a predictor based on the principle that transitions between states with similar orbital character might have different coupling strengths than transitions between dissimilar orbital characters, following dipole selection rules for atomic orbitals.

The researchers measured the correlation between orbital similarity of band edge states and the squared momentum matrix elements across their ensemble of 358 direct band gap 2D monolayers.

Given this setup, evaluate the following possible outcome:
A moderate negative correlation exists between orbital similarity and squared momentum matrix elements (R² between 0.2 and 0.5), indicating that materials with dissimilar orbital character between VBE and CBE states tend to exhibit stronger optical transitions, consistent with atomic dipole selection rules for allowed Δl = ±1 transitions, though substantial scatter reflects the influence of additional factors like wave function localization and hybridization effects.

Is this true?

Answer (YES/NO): NO